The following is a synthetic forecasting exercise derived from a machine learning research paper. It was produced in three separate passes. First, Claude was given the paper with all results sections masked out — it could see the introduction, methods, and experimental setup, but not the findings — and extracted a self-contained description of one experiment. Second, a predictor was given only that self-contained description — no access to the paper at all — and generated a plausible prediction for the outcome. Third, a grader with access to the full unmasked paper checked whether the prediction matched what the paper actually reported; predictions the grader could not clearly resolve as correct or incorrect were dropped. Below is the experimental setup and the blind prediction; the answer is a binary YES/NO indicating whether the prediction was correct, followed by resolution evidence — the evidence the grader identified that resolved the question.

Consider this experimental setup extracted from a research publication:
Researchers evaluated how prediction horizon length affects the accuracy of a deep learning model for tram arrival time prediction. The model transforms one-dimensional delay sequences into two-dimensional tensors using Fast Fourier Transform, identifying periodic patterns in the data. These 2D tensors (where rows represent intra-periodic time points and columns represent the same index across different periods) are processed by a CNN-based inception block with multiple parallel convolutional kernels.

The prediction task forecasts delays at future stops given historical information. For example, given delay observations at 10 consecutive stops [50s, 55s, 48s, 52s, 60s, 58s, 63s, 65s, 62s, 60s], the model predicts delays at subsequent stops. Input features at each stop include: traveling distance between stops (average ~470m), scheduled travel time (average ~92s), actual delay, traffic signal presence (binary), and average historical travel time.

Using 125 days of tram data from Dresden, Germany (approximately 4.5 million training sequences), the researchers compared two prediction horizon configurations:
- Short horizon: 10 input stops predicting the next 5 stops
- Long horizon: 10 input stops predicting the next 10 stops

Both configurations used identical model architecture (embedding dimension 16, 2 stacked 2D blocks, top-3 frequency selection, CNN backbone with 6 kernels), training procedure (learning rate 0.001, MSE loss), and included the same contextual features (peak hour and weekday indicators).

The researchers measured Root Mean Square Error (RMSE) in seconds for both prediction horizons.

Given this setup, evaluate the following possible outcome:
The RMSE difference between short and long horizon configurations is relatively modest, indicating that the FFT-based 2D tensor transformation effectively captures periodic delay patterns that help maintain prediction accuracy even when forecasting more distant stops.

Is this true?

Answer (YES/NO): NO